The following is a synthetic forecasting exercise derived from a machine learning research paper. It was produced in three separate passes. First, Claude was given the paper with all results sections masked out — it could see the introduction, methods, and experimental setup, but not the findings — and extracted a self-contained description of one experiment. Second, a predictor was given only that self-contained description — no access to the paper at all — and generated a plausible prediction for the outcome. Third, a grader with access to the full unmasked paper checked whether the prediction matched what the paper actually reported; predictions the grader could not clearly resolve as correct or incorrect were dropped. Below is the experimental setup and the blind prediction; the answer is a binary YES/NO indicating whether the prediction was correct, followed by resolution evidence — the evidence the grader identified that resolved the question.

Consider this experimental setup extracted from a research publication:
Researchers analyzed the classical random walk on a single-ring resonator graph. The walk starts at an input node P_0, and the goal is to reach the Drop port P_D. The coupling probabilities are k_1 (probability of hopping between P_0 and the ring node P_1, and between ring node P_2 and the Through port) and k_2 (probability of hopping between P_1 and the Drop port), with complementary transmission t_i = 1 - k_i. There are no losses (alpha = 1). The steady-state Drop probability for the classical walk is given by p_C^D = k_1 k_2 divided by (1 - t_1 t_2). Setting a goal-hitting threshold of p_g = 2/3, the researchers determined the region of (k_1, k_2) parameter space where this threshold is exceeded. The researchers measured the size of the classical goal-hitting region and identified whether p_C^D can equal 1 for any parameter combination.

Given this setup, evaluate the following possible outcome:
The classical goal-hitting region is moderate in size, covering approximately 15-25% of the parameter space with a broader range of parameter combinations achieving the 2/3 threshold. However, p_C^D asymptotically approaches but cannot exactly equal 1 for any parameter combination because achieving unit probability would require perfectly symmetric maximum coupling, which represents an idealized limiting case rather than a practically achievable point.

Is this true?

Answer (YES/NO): NO